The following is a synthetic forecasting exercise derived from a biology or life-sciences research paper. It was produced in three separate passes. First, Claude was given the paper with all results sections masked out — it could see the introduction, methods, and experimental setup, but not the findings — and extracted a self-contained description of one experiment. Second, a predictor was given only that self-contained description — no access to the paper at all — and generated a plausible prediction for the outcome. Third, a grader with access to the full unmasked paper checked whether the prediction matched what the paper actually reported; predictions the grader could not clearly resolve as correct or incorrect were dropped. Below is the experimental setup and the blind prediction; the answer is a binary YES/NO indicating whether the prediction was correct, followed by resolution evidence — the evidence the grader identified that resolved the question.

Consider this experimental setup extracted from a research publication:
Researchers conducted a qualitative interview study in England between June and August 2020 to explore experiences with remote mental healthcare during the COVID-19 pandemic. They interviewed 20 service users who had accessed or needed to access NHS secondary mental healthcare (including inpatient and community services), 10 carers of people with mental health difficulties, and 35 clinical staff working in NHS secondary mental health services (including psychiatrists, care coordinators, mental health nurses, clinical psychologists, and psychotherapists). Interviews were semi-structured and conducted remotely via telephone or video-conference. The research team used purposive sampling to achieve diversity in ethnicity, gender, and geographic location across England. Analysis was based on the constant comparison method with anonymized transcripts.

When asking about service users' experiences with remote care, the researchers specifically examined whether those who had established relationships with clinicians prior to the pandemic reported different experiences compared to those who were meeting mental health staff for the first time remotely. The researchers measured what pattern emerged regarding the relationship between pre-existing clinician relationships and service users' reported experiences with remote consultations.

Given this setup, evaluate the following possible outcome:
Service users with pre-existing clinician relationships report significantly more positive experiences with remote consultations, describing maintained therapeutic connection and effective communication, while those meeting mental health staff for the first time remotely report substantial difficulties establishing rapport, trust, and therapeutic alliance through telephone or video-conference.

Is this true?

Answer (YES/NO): YES